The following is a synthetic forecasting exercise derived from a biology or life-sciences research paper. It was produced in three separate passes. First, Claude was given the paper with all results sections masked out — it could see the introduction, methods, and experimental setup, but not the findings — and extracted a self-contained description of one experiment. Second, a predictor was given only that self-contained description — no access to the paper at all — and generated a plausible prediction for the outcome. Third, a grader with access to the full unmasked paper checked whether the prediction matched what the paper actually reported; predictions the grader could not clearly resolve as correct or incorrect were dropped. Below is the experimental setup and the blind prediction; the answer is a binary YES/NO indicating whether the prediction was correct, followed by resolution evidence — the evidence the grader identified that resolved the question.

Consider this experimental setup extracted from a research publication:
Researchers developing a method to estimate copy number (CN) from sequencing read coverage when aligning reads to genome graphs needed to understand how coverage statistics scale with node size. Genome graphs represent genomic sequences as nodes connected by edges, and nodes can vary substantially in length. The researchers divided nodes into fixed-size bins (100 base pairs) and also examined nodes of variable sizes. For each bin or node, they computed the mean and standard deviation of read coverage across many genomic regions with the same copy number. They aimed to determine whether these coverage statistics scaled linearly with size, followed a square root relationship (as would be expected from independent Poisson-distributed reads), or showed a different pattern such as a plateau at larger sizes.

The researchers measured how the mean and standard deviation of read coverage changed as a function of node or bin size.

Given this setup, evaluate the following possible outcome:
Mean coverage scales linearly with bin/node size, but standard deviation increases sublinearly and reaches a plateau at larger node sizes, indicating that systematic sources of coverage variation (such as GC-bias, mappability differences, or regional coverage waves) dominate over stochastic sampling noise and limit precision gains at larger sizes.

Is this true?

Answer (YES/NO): NO